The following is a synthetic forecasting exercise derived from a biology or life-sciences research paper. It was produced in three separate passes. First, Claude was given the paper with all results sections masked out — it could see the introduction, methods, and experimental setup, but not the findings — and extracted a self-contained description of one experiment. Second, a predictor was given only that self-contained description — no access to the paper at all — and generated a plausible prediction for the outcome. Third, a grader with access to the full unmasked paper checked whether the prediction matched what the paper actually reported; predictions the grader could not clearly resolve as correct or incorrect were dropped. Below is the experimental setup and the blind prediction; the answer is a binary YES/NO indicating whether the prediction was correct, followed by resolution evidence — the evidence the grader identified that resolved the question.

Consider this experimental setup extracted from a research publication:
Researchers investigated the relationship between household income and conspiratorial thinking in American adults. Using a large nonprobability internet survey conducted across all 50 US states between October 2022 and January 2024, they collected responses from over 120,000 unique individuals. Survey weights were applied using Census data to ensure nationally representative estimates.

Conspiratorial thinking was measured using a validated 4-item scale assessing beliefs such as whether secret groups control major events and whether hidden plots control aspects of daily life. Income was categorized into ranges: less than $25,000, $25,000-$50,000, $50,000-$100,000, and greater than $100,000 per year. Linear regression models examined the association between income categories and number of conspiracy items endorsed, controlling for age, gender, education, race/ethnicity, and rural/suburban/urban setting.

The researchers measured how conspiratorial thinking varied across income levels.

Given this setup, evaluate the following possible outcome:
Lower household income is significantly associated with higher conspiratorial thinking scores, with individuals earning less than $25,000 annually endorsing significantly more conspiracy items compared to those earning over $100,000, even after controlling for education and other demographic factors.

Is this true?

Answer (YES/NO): NO